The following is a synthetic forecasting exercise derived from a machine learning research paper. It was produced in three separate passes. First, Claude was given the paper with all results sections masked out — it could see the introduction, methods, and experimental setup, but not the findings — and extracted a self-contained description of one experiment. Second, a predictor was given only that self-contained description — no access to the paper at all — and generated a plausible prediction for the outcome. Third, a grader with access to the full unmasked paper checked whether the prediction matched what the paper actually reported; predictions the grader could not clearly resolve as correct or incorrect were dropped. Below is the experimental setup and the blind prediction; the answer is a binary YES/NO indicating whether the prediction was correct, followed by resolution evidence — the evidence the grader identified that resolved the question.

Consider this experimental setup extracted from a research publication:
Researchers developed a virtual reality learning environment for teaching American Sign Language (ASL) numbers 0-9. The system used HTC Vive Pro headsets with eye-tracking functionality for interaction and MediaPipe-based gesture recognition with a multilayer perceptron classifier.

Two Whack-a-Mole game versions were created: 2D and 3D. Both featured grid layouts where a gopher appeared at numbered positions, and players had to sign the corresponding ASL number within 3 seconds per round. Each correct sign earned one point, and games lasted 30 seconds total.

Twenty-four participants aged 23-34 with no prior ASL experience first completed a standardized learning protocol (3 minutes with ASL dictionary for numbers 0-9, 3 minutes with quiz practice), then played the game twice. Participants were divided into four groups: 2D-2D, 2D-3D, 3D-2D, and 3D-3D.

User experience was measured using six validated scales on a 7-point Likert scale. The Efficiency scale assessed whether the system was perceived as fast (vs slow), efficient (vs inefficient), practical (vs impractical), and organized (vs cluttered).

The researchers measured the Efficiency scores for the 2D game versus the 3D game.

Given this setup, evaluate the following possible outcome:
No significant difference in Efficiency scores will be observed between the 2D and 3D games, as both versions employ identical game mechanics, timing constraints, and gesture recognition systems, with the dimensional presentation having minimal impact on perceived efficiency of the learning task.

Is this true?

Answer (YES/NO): NO